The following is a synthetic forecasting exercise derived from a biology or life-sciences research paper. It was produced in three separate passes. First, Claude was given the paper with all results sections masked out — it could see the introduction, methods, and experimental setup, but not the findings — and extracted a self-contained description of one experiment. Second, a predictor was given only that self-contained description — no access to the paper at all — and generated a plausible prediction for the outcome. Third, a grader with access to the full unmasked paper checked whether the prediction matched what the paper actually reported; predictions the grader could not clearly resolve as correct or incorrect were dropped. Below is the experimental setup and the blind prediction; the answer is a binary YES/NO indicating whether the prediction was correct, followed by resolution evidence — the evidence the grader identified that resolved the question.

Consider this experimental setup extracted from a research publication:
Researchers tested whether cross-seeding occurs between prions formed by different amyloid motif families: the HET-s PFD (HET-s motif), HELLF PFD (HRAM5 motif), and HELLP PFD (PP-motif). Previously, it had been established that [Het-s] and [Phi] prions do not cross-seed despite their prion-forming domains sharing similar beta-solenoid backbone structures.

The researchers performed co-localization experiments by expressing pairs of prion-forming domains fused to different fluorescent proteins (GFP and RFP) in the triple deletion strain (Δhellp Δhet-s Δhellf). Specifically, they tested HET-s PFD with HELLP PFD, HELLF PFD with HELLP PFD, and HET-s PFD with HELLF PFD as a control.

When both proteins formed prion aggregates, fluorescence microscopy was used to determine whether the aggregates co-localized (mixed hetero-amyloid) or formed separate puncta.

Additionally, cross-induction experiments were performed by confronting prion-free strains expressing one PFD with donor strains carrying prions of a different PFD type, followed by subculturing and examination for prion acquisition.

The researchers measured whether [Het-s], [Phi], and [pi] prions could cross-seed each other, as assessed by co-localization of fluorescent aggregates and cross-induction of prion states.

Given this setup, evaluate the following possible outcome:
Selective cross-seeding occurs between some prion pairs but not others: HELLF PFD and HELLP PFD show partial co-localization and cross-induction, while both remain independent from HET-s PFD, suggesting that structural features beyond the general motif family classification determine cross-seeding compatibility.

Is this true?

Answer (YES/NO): NO